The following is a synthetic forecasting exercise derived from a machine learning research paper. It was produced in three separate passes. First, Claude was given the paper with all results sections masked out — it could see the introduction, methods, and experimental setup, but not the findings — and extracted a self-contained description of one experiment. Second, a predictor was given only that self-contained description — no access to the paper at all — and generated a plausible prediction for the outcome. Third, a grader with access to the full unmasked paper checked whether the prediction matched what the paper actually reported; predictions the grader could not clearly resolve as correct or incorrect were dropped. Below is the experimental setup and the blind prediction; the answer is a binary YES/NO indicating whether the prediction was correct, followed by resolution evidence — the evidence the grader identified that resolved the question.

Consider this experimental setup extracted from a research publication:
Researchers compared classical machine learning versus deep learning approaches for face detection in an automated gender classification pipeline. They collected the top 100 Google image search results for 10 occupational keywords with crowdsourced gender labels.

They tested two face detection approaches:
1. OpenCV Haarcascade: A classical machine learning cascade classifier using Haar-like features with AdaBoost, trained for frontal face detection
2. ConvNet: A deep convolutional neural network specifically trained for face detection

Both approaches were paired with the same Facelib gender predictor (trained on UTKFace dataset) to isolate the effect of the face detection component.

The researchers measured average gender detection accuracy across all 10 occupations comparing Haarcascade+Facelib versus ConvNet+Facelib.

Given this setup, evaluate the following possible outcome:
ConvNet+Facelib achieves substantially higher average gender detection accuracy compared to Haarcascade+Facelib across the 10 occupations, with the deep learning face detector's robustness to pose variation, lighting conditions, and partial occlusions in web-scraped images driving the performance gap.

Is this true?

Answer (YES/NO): NO